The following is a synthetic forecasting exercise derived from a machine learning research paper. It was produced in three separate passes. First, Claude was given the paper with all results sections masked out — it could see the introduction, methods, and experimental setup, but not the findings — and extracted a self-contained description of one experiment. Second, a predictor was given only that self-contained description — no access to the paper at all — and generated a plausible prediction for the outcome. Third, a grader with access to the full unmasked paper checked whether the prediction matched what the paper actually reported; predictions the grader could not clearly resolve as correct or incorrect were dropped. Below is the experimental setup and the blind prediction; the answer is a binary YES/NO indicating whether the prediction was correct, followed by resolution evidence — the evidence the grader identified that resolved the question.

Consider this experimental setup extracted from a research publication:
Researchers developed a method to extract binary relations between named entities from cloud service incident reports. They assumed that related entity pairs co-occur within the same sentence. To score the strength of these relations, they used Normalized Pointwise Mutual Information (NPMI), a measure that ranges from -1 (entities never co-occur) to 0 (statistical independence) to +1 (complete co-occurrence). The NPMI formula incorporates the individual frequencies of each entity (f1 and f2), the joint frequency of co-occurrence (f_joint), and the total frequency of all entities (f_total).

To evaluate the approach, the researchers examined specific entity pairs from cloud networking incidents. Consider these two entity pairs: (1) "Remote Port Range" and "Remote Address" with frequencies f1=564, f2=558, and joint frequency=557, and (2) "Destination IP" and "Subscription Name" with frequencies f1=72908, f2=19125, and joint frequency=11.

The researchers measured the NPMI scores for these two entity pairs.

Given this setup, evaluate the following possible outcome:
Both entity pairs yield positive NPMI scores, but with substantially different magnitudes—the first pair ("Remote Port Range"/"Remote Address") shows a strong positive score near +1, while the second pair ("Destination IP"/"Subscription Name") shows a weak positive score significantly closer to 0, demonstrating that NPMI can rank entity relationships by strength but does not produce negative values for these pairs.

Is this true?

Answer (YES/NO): NO